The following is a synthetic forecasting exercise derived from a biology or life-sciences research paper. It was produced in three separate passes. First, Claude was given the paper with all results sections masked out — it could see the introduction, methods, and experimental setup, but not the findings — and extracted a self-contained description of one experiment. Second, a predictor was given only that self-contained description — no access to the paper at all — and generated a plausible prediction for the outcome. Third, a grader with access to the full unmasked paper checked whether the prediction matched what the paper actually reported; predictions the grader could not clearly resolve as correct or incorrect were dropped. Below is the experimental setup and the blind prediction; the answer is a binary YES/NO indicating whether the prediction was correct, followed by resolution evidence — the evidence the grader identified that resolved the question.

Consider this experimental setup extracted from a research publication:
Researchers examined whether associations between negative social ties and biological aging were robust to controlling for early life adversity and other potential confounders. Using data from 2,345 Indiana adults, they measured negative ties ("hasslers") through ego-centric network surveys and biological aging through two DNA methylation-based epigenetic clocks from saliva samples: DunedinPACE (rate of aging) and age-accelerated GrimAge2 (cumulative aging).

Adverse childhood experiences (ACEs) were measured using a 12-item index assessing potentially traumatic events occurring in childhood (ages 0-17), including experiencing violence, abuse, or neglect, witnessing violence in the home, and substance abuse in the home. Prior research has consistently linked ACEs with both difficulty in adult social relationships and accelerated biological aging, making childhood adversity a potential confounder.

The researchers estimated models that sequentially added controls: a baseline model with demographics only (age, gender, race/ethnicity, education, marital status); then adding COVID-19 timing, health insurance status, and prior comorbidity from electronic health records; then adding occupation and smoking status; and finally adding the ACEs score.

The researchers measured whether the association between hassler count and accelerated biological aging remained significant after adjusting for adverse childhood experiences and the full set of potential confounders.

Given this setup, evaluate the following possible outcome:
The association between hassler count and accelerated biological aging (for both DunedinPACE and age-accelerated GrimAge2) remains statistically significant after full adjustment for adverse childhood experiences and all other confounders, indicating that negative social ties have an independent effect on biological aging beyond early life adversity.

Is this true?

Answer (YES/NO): YES